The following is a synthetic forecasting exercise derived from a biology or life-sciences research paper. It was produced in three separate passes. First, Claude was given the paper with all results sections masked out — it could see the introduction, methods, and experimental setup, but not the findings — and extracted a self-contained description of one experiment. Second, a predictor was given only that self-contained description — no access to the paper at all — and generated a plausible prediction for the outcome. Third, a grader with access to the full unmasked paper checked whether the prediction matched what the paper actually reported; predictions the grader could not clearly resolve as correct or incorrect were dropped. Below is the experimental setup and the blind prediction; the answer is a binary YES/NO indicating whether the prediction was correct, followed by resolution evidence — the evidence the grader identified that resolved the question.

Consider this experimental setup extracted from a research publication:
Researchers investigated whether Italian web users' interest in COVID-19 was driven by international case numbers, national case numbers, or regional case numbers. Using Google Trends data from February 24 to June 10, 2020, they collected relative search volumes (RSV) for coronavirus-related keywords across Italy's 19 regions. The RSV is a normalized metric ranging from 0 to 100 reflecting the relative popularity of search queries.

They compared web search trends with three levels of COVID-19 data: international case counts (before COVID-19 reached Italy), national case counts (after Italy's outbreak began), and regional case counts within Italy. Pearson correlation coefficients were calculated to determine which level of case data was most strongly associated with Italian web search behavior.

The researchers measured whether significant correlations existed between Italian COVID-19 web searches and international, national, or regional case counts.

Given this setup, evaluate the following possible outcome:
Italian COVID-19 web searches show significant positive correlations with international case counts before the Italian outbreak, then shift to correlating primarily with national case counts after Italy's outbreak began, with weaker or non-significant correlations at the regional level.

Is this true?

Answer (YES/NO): NO